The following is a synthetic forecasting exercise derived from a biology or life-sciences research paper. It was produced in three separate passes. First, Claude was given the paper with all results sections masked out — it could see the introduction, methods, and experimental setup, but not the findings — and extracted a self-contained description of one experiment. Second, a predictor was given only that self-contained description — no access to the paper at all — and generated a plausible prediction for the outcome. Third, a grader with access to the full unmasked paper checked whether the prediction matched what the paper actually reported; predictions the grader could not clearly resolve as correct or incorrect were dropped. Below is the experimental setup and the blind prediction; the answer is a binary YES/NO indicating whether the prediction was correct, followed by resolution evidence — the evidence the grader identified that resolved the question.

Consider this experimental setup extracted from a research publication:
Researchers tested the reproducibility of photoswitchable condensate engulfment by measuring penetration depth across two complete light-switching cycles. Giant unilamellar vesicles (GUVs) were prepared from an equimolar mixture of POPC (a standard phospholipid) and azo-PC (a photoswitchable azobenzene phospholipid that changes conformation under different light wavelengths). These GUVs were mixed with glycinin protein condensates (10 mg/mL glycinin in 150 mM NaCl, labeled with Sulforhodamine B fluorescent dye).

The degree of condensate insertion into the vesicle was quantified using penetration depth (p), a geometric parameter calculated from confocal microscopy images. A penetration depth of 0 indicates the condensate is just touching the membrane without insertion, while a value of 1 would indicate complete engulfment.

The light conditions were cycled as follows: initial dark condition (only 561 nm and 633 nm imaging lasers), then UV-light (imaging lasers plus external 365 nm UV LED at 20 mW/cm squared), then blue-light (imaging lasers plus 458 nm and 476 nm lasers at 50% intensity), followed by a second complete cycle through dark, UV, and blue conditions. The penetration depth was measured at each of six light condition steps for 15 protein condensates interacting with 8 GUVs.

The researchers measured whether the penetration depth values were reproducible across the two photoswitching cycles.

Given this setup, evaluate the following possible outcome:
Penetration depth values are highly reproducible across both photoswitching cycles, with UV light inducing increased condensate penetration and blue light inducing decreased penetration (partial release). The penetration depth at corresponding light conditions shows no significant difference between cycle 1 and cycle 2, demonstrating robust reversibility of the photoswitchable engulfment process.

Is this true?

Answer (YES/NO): YES